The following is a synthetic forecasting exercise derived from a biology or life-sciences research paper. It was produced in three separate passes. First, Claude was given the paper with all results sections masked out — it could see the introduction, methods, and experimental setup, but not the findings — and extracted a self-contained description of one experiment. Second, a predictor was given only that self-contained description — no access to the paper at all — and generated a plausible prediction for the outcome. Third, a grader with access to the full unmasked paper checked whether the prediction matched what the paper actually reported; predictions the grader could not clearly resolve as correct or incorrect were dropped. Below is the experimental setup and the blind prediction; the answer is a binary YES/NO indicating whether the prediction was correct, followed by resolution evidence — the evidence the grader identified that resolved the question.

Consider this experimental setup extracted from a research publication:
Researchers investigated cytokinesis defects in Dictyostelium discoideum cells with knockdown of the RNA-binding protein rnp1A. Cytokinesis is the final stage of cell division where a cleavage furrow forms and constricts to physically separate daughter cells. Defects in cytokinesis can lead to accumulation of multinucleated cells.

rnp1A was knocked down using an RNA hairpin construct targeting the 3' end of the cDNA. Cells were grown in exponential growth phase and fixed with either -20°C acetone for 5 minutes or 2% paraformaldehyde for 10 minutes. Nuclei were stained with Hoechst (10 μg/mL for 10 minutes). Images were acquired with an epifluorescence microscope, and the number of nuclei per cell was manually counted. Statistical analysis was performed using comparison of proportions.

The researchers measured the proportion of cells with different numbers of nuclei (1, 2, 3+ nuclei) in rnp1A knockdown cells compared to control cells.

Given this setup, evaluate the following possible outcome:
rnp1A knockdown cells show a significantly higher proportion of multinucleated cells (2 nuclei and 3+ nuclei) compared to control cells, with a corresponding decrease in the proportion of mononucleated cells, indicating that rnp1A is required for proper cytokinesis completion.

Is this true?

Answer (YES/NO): NO